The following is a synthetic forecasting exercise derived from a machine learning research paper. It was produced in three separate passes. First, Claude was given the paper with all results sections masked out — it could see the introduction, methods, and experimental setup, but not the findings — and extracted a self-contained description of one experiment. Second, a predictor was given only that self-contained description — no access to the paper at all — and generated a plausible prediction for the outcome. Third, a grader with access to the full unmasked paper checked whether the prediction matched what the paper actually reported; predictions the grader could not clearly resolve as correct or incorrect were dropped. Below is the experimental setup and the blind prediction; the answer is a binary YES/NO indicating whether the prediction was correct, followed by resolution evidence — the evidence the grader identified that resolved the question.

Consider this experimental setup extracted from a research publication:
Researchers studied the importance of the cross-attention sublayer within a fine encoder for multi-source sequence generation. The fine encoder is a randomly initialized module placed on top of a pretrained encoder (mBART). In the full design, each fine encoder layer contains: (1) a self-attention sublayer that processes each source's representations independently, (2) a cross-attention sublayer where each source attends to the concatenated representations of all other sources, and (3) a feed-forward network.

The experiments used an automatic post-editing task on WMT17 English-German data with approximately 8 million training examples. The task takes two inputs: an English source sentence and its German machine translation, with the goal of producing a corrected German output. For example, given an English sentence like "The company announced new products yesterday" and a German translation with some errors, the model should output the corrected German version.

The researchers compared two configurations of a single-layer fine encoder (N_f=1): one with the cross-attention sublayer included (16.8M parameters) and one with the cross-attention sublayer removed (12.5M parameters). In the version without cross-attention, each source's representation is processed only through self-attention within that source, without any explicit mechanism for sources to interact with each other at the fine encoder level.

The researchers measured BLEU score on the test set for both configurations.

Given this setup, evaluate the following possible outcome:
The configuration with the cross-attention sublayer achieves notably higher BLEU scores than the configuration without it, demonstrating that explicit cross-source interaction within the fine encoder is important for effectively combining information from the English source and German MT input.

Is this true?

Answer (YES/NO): NO